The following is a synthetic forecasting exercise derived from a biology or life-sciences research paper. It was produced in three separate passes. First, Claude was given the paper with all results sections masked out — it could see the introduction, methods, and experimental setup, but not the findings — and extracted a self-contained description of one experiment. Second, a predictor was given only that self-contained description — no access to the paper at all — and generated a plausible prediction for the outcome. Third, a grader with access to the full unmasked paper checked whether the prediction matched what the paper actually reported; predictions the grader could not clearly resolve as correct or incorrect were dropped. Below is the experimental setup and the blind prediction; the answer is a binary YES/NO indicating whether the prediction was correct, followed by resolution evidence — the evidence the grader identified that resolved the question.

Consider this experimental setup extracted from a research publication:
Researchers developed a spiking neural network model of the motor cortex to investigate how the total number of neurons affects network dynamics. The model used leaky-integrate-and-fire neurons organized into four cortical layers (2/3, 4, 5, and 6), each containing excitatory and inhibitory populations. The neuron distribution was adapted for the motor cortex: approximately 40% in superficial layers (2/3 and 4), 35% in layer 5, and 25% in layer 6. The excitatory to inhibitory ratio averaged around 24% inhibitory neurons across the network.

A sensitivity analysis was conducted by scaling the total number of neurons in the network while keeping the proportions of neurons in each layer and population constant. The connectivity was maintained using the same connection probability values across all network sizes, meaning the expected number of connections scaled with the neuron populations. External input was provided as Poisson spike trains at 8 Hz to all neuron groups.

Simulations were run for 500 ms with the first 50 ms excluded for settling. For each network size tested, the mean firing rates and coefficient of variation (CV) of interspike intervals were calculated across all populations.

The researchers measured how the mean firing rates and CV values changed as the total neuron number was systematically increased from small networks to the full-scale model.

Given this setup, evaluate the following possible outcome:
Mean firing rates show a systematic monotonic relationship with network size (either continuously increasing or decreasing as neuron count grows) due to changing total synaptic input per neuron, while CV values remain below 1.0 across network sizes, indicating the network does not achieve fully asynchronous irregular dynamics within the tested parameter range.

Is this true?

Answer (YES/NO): NO